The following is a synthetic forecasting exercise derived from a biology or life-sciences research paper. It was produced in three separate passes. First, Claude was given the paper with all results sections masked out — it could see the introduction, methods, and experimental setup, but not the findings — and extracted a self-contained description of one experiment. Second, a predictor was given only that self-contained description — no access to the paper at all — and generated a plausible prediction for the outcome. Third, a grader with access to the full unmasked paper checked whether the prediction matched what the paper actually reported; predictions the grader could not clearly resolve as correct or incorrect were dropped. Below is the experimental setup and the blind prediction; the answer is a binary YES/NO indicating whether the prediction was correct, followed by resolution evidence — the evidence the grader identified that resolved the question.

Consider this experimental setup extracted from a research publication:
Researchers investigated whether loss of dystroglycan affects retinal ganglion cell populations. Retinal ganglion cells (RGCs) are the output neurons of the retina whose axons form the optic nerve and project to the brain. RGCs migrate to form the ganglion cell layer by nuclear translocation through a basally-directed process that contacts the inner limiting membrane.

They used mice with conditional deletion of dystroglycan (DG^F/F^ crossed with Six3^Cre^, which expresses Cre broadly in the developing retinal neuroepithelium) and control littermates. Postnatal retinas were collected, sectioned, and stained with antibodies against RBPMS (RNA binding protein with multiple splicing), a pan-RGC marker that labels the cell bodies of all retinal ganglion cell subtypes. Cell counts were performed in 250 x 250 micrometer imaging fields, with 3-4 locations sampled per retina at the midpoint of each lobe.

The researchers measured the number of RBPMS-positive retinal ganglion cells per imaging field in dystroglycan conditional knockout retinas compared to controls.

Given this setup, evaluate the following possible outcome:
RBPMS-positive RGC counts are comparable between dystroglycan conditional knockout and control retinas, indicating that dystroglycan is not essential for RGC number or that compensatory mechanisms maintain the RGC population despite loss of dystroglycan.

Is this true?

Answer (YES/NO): NO